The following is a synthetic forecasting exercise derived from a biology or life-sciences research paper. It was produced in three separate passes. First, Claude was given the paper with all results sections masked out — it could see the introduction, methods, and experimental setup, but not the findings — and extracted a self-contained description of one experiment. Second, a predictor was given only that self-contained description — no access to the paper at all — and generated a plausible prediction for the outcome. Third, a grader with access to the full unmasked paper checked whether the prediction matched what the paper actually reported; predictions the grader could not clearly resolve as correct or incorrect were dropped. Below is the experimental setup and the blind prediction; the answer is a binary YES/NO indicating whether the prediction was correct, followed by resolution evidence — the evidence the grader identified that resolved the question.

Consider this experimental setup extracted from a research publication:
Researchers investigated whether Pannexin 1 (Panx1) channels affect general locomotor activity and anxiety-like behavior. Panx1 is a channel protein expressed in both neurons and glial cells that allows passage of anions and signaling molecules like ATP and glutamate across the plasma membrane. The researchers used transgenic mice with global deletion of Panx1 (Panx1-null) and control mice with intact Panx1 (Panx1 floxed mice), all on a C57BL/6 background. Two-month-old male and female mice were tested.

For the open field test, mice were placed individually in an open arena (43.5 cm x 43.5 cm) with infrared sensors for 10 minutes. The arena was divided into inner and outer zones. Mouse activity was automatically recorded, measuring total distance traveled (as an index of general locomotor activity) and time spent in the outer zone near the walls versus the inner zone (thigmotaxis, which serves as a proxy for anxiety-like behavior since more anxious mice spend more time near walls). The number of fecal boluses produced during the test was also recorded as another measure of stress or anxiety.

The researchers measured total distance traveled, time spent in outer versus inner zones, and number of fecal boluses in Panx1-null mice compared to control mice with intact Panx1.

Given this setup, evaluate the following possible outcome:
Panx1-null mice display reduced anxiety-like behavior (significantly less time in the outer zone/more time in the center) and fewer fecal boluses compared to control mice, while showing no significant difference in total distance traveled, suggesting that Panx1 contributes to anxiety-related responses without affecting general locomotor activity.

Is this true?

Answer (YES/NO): NO